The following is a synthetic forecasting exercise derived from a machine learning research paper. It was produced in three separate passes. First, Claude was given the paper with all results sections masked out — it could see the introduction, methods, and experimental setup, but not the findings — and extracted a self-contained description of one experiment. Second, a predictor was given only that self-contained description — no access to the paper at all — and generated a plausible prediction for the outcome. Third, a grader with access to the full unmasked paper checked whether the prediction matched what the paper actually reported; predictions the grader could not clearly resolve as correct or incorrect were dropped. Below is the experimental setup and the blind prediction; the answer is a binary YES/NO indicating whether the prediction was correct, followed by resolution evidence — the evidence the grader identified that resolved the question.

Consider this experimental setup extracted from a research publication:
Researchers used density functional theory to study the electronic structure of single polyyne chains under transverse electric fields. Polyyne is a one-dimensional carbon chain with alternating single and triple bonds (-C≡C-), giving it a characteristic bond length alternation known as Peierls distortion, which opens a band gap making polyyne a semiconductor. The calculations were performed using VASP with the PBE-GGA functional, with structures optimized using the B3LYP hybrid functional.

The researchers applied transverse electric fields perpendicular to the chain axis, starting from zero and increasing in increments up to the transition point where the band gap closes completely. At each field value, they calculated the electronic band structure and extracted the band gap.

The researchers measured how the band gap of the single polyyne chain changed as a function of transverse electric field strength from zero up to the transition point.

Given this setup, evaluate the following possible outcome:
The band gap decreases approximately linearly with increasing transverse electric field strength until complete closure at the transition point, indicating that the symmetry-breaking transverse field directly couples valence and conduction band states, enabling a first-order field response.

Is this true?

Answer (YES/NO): NO